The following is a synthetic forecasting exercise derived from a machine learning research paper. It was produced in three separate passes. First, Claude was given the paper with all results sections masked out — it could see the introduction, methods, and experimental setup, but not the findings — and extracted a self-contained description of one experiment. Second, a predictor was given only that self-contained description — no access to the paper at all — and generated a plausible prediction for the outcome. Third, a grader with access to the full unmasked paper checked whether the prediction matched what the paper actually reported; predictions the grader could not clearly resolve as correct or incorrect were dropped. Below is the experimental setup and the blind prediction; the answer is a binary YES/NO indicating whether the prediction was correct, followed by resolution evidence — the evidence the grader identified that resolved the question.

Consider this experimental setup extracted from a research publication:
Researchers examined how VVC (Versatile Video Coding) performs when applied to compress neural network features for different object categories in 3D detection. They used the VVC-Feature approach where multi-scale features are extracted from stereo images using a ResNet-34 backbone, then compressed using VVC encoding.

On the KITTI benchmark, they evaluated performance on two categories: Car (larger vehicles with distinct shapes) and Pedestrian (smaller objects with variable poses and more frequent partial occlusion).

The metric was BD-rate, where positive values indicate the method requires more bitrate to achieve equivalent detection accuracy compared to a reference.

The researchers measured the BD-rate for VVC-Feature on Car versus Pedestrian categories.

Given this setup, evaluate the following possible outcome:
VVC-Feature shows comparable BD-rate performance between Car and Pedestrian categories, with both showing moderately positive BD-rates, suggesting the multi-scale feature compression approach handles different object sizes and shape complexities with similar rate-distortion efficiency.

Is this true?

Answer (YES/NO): NO